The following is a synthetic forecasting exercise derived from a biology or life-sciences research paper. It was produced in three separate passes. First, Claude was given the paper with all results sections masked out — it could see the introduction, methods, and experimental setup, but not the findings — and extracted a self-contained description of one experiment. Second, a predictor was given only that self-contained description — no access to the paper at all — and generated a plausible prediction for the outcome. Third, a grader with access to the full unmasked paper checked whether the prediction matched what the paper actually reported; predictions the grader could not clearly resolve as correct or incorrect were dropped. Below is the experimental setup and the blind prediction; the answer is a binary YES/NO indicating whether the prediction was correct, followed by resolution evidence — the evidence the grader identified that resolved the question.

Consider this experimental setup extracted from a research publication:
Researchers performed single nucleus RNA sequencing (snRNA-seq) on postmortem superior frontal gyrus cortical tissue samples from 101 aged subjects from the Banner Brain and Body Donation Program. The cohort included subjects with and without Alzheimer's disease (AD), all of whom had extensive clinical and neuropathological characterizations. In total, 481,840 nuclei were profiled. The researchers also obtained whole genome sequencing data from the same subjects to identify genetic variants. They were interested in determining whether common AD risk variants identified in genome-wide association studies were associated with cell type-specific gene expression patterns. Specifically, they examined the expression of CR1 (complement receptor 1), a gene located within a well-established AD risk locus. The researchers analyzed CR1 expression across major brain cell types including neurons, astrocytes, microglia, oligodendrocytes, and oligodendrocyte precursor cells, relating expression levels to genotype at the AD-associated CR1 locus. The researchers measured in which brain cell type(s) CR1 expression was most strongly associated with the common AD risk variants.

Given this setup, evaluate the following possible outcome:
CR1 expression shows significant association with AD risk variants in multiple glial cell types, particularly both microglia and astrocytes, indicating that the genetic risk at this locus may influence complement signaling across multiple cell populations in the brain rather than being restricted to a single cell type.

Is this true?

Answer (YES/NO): NO